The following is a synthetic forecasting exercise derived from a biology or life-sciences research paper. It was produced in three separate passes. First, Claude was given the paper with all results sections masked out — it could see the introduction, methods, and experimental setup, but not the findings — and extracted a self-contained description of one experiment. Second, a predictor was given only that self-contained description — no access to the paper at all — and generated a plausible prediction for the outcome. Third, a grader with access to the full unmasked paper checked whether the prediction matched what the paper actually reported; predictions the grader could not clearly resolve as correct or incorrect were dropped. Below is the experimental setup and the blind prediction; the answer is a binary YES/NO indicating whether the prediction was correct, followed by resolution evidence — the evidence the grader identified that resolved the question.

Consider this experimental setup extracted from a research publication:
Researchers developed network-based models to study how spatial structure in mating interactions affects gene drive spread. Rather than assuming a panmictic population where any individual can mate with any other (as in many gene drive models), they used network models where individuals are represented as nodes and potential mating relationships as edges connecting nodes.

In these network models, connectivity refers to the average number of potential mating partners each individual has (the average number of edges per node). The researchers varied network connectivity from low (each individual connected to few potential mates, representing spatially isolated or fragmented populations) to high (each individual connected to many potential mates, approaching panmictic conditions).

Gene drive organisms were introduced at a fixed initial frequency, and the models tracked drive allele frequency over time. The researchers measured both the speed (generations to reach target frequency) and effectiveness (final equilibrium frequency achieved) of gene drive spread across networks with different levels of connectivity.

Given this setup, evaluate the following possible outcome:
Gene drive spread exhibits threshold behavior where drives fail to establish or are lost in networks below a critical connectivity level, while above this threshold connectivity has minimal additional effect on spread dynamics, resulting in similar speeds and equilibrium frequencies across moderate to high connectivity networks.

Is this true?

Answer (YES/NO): NO